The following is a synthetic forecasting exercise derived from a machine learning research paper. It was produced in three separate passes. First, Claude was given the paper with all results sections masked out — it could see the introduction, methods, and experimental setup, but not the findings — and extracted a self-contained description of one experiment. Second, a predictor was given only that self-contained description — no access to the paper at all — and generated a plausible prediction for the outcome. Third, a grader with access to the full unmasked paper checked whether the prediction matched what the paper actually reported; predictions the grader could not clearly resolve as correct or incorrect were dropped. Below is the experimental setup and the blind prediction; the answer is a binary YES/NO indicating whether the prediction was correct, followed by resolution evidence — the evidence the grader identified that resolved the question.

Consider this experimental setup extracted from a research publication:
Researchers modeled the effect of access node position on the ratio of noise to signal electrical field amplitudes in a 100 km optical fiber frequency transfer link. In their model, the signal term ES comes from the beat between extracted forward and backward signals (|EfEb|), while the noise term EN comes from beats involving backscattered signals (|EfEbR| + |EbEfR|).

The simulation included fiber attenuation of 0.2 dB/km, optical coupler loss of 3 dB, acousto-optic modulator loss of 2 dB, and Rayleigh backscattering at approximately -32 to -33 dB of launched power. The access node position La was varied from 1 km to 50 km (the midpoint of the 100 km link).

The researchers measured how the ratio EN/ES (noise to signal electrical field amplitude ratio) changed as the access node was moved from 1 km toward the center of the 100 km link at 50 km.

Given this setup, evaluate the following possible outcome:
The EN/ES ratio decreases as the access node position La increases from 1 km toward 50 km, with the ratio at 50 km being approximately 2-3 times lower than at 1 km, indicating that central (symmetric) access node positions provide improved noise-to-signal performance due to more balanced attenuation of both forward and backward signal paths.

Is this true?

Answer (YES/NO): NO